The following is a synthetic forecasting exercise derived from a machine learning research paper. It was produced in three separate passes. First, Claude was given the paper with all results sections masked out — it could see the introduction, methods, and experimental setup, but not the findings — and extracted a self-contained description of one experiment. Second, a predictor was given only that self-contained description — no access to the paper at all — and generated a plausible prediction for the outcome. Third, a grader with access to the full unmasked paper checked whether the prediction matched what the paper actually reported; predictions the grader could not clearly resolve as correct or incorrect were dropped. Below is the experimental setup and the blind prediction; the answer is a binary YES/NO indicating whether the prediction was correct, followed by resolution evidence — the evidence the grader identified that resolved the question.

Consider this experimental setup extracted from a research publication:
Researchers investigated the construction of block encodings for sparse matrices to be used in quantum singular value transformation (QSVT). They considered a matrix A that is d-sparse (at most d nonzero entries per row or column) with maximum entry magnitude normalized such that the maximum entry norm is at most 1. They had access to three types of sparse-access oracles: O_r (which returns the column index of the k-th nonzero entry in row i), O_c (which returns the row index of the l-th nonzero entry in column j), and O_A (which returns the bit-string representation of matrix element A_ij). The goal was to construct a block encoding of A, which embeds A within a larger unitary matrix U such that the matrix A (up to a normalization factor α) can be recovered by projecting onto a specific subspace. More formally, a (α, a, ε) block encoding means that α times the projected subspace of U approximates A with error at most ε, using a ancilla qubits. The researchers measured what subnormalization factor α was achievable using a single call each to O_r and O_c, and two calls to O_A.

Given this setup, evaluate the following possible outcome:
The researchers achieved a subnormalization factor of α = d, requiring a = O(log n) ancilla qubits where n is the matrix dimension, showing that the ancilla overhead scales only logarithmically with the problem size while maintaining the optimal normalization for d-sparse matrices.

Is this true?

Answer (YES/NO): YES